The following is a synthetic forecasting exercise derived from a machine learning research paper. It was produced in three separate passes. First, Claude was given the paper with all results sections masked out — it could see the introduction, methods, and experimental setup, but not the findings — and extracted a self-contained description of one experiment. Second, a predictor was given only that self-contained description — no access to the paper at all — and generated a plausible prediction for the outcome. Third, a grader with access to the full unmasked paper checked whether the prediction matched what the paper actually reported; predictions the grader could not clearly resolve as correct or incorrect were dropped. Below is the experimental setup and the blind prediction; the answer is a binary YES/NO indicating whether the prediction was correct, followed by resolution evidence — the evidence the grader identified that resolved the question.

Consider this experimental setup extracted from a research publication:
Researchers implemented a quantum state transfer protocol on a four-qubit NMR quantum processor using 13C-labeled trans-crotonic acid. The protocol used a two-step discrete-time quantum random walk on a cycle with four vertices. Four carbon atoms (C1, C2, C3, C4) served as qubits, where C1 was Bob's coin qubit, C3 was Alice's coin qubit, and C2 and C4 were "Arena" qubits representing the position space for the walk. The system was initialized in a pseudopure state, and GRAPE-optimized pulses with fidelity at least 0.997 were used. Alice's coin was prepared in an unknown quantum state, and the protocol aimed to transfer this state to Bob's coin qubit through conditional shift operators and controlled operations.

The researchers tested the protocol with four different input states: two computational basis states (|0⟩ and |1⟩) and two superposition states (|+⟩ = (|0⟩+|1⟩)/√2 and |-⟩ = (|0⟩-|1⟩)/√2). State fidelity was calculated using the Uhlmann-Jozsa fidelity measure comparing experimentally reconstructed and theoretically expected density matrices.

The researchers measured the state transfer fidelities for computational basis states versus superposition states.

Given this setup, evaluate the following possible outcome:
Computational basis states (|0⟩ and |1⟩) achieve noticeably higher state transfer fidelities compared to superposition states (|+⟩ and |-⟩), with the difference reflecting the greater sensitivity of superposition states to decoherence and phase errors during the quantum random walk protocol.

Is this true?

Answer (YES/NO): NO